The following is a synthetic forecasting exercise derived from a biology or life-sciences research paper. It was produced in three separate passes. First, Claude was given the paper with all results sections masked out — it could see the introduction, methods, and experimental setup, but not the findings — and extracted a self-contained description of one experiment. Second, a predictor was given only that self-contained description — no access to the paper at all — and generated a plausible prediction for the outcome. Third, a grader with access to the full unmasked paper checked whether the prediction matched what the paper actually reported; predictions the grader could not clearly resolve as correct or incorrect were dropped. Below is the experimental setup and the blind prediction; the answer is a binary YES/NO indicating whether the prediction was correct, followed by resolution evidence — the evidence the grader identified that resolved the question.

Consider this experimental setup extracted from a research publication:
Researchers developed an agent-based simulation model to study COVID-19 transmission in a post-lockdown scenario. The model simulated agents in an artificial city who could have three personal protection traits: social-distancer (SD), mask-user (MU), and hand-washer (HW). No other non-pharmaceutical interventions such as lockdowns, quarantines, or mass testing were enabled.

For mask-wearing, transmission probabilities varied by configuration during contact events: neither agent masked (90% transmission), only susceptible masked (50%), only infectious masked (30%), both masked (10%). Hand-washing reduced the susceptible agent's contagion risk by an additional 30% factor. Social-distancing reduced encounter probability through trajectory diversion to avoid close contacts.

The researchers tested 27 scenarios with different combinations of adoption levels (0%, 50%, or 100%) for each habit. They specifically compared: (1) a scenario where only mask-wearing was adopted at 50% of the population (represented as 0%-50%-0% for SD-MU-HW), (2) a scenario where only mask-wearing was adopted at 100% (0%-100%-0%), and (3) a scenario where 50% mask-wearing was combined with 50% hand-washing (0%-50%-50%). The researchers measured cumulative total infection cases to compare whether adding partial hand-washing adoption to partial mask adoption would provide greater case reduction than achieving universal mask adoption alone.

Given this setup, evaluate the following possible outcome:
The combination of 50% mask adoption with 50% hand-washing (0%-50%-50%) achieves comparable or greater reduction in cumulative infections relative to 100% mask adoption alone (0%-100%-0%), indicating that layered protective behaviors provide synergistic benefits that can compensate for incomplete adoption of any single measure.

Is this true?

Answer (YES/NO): YES